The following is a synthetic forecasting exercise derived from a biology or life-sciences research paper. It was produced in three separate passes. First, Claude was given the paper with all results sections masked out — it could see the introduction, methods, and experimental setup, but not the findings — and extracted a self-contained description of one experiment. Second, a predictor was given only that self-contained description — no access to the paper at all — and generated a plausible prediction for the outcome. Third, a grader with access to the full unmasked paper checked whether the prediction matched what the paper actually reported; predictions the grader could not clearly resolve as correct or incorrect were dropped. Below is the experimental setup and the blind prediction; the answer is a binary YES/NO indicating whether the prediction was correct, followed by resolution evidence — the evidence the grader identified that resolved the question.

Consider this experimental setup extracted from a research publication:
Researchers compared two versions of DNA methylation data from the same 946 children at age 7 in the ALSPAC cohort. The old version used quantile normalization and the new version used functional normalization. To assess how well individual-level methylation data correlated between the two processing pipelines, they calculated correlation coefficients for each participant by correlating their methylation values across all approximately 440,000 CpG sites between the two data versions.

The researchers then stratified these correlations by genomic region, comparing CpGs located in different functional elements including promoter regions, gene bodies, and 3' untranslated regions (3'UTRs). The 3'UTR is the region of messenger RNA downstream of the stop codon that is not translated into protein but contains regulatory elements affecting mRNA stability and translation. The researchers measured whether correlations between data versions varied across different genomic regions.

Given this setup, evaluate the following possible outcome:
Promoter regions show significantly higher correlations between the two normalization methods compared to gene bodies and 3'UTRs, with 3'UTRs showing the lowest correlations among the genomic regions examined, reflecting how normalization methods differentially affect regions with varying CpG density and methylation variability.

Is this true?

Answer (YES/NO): NO